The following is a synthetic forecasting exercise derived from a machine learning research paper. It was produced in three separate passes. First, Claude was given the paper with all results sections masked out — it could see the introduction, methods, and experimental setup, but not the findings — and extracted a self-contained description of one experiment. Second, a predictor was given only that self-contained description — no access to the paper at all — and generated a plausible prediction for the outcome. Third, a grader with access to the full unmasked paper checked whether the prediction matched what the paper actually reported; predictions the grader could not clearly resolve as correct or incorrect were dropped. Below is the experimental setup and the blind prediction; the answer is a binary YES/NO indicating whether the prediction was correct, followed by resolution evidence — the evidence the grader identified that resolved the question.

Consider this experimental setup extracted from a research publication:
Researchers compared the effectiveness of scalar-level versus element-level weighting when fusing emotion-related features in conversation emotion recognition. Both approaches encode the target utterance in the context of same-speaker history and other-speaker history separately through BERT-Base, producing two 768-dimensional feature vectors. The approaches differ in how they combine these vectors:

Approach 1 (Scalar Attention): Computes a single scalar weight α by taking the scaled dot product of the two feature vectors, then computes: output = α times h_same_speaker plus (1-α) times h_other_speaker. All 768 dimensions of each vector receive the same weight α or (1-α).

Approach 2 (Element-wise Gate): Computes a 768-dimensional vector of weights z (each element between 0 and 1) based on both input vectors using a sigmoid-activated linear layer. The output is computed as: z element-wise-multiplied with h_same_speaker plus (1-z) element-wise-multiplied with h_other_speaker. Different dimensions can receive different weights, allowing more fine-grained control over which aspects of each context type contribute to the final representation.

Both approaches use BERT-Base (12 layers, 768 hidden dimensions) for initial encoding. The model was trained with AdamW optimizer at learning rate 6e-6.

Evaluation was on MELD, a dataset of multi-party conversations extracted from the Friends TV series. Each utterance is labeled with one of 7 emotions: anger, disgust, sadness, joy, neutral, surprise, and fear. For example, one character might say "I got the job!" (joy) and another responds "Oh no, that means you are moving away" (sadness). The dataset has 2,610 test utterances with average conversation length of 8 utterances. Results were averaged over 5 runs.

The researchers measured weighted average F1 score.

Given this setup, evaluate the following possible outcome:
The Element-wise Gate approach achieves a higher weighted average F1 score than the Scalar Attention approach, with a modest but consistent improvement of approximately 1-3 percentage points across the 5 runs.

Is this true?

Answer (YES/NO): YES